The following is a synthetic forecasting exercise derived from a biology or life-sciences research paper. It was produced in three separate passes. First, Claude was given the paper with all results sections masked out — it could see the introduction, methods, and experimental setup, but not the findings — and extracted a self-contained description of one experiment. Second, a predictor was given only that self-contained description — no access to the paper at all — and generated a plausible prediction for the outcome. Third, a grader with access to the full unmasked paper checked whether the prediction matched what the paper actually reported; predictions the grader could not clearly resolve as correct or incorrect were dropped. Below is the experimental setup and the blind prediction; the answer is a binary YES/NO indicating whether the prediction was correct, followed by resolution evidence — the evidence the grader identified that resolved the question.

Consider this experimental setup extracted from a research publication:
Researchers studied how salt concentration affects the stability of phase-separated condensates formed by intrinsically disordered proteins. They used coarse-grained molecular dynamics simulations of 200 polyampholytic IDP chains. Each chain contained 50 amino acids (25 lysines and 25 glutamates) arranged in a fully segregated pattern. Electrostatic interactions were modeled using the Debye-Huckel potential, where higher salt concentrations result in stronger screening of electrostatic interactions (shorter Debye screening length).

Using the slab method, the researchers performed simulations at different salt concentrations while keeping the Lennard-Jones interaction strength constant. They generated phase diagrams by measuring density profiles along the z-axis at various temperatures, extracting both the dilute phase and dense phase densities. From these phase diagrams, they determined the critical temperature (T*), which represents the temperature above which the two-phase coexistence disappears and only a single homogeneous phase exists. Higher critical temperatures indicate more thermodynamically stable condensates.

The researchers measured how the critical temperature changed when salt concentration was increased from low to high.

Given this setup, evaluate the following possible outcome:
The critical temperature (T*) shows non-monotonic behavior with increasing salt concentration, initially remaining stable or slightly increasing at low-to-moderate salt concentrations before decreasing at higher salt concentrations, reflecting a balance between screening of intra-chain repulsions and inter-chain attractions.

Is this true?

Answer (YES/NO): NO